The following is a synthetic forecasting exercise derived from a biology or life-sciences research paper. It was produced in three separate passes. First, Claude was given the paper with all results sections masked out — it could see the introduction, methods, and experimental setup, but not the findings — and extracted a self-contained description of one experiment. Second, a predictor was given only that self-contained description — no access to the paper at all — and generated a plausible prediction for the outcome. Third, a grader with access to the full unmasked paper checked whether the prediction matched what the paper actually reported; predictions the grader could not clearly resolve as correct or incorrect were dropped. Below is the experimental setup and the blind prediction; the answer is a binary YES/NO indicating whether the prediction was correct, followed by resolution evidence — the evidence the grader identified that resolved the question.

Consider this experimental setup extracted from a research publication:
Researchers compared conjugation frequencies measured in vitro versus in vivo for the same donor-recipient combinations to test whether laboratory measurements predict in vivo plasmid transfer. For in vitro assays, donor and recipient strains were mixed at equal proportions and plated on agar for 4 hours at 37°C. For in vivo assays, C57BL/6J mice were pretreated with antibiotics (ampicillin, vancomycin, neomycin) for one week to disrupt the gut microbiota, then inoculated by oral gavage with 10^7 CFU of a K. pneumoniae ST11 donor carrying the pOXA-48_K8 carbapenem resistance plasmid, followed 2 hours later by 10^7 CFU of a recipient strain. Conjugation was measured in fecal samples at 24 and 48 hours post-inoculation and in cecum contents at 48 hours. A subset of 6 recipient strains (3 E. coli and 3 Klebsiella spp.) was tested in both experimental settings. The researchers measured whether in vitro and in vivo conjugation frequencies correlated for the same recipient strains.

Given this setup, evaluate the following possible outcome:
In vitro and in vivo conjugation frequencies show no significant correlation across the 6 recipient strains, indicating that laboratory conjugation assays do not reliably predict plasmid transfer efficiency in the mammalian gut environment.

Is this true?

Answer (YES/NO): NO